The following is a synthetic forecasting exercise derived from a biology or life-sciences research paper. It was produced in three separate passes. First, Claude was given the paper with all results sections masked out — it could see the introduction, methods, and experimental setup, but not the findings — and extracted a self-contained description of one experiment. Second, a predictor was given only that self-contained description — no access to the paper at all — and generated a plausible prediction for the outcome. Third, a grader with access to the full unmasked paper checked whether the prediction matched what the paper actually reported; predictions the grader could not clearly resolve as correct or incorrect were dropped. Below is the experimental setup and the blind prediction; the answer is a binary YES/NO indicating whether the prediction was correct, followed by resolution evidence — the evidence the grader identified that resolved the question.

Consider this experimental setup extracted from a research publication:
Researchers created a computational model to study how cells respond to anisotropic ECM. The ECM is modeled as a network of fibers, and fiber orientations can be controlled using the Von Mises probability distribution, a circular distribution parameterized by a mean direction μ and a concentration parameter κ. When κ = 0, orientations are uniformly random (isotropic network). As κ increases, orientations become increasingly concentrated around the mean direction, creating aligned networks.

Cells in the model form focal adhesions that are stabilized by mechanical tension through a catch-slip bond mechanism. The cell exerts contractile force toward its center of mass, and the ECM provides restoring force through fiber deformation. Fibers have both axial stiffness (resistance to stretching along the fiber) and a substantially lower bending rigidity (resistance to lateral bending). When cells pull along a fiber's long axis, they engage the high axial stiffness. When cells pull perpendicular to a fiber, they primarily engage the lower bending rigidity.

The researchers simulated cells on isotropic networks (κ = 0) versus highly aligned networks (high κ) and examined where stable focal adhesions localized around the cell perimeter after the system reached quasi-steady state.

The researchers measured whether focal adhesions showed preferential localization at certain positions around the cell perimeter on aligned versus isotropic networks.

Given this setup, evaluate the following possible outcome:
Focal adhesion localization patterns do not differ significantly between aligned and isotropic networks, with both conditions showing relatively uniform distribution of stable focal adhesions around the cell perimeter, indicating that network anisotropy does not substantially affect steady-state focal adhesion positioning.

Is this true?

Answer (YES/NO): NO